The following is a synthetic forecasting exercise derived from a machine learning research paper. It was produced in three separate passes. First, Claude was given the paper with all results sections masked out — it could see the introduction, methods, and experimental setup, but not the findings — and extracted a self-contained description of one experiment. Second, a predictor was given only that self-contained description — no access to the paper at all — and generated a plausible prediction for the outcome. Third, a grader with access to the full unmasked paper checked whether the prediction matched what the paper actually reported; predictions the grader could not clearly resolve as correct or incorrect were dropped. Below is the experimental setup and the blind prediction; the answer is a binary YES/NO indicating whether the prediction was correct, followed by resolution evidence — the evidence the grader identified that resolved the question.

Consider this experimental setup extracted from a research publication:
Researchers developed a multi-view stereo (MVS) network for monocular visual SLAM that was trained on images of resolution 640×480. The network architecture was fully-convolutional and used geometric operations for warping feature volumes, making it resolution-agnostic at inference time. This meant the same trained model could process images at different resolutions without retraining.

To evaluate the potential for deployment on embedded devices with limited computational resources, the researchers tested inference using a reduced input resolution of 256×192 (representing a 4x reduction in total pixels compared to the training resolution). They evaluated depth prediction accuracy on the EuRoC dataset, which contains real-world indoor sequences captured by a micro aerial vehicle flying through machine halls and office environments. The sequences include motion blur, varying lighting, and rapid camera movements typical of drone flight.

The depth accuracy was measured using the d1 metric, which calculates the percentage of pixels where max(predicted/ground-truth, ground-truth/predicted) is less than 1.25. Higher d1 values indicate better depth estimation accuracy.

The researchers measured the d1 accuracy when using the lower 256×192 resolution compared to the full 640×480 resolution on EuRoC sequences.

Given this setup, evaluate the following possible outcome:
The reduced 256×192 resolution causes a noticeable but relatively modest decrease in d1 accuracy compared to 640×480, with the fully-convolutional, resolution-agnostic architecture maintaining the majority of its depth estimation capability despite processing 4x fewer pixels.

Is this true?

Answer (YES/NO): YES